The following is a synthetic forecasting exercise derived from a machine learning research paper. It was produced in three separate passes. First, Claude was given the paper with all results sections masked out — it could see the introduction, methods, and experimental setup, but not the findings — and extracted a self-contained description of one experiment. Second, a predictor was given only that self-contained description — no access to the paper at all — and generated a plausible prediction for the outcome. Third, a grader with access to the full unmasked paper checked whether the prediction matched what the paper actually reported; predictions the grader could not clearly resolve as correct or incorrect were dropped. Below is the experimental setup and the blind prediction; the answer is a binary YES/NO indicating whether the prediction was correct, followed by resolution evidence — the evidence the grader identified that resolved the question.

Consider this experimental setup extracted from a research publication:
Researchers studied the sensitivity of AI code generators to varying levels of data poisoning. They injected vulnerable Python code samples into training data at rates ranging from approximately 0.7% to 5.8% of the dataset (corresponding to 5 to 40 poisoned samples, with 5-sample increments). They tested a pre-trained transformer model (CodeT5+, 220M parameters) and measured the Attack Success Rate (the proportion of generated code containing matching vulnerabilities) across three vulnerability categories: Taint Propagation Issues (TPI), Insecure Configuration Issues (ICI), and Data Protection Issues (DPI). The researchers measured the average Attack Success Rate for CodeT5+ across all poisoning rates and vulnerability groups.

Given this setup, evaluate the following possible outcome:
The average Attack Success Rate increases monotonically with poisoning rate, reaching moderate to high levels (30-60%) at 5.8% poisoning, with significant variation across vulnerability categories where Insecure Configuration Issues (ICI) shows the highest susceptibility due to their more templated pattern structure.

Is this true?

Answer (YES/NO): NO